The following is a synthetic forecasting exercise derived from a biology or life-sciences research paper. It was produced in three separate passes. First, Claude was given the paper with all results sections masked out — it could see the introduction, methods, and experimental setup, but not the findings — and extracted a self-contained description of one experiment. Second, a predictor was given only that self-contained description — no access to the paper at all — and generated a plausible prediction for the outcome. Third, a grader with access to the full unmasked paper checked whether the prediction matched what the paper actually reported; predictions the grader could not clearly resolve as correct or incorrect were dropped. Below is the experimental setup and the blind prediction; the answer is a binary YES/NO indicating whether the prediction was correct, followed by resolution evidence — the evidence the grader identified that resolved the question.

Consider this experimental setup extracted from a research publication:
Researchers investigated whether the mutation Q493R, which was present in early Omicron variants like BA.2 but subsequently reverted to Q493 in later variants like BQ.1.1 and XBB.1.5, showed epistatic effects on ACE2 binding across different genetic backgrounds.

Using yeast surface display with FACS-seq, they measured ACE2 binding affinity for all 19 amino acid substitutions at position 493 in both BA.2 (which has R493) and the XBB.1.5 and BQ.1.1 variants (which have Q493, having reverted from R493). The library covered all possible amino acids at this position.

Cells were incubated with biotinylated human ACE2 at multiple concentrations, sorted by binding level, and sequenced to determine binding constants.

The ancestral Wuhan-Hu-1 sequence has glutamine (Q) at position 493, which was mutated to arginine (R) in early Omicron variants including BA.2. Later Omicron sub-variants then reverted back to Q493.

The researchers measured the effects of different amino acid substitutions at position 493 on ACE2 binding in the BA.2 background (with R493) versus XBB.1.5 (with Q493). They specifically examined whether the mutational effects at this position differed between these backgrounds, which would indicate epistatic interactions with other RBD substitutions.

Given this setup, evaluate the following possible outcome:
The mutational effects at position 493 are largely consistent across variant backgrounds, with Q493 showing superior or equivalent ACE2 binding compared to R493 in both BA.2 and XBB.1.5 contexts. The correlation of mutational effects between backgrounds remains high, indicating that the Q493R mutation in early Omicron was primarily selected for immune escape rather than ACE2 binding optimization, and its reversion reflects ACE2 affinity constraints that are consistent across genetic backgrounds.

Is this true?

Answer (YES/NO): YES